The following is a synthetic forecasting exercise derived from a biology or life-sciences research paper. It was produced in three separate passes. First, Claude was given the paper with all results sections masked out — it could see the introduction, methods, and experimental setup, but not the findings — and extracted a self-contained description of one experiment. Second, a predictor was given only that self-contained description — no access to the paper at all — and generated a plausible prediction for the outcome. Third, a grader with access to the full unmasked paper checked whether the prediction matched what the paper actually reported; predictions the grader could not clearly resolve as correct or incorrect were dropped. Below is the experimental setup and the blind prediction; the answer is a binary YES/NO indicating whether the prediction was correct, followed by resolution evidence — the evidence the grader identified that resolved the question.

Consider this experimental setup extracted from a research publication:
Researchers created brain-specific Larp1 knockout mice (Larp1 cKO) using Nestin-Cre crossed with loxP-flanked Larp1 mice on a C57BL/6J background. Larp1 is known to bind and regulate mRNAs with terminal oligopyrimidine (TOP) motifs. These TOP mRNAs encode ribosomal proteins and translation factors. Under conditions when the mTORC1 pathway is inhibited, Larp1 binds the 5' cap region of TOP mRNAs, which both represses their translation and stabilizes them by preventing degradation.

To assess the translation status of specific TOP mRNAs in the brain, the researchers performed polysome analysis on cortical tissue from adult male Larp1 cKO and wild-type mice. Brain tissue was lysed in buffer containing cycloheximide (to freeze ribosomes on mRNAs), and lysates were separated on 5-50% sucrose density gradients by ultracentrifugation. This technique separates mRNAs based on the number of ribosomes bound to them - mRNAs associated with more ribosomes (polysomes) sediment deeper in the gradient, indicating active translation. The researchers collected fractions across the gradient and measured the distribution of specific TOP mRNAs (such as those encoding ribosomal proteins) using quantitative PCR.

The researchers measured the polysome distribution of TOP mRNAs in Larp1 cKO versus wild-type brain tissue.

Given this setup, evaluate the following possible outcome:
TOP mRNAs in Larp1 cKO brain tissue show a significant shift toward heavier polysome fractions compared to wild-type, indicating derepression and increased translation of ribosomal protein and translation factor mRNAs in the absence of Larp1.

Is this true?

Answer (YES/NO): YES